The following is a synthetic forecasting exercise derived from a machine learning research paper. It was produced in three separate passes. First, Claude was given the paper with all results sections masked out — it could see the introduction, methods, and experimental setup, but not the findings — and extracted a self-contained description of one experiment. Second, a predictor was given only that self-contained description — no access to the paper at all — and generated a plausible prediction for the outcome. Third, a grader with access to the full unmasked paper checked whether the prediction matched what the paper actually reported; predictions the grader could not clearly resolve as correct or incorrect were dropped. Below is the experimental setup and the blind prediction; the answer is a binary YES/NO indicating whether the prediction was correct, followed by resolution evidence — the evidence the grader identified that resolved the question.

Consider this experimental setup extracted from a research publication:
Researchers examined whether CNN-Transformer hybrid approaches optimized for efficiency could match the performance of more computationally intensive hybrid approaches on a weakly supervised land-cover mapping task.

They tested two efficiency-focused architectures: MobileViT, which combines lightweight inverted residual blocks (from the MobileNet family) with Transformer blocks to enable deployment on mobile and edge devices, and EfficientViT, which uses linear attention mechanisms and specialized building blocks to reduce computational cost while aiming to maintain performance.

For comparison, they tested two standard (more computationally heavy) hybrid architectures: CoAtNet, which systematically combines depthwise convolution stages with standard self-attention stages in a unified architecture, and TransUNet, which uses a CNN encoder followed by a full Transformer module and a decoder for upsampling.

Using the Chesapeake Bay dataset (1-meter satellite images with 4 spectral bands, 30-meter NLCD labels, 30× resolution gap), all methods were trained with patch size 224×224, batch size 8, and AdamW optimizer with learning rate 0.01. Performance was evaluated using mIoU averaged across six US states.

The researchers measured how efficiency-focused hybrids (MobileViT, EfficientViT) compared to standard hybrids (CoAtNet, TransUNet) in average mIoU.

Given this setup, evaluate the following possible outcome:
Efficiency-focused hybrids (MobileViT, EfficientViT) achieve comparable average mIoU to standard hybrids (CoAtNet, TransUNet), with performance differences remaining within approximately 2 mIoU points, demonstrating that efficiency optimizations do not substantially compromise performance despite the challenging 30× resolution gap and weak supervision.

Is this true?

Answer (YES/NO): NO